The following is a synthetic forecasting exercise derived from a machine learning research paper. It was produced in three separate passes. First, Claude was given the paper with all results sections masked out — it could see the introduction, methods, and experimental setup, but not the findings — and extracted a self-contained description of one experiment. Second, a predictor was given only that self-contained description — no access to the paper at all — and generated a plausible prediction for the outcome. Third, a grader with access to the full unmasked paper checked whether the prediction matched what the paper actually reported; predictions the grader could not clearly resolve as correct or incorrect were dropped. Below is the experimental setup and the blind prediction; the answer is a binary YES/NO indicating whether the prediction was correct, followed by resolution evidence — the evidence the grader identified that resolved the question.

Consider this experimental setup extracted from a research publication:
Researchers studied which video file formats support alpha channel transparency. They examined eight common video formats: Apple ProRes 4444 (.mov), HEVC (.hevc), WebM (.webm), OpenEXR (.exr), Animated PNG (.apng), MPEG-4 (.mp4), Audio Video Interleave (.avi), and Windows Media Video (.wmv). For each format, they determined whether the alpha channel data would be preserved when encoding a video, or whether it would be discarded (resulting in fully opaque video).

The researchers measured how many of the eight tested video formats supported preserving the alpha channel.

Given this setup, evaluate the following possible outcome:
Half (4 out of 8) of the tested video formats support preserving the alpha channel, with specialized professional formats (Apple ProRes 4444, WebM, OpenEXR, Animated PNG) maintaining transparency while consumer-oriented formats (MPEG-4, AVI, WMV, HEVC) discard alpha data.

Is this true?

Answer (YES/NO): NO